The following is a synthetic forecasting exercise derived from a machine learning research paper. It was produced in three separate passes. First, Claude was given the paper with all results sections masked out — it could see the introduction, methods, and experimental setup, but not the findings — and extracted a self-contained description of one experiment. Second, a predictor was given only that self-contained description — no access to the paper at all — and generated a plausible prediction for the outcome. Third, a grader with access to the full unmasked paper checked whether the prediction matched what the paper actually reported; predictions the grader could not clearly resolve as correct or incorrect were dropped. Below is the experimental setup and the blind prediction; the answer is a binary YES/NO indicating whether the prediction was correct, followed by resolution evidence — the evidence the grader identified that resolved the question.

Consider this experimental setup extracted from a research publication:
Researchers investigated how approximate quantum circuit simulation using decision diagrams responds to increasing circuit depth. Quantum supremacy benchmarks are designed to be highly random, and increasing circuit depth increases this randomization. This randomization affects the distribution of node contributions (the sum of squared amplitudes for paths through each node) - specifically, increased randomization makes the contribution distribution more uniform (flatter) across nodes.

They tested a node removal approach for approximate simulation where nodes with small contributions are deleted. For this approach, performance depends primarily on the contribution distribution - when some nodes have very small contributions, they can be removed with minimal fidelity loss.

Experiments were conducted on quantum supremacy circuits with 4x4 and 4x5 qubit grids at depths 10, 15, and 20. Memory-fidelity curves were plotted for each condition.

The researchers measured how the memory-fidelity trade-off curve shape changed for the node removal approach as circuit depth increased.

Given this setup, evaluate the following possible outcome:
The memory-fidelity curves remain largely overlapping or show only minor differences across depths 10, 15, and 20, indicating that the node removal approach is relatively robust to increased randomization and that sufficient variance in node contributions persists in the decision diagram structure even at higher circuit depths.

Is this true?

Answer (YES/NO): NO